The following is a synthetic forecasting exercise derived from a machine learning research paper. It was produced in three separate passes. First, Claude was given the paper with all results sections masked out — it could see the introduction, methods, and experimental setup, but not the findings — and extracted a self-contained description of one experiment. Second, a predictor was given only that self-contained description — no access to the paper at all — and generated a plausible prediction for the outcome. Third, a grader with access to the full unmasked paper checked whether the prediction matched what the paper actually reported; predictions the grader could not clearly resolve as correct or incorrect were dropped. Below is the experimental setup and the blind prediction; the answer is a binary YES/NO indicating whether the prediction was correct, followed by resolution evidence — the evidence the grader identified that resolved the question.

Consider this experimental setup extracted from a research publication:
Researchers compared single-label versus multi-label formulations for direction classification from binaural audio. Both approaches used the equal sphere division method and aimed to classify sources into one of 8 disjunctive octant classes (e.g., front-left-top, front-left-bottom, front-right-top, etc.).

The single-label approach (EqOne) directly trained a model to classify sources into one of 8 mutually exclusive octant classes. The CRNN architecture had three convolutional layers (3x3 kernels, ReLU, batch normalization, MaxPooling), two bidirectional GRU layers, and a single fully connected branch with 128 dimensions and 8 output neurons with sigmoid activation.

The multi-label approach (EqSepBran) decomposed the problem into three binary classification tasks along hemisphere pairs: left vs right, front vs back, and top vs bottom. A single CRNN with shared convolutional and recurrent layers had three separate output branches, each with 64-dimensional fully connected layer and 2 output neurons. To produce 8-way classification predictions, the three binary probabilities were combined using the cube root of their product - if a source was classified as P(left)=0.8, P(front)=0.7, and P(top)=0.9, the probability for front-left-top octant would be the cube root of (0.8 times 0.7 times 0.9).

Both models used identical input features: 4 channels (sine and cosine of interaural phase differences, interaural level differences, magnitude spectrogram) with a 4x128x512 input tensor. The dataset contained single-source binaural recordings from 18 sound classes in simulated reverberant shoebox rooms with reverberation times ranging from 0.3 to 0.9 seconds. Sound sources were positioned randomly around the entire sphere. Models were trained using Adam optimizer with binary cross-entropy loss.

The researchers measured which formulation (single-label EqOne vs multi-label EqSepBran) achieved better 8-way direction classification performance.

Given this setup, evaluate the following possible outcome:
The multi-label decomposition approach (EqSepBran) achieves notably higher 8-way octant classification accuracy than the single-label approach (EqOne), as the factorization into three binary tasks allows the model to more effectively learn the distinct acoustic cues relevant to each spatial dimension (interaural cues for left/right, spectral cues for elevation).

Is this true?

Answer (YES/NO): NO